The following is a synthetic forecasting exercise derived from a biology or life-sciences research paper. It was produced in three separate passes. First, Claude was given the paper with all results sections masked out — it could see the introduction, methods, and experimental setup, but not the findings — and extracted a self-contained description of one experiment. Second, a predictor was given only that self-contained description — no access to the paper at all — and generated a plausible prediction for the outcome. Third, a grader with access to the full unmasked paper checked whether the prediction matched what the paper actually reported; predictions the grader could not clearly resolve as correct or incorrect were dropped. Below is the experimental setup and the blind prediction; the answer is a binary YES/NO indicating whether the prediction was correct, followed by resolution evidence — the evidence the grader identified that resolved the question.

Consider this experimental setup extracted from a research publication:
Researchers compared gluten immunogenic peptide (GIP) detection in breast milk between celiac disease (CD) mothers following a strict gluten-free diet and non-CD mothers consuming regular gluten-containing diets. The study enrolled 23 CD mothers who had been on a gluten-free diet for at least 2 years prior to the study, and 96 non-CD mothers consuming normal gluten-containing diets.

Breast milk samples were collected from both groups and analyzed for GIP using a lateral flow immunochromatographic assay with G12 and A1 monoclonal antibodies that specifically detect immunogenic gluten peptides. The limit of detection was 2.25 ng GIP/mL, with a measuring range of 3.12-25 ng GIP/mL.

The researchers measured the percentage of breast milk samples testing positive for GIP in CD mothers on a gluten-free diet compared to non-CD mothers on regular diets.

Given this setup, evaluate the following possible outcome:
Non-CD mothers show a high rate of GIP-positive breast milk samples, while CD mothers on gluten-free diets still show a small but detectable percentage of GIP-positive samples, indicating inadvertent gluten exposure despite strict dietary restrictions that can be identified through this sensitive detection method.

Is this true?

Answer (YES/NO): NO